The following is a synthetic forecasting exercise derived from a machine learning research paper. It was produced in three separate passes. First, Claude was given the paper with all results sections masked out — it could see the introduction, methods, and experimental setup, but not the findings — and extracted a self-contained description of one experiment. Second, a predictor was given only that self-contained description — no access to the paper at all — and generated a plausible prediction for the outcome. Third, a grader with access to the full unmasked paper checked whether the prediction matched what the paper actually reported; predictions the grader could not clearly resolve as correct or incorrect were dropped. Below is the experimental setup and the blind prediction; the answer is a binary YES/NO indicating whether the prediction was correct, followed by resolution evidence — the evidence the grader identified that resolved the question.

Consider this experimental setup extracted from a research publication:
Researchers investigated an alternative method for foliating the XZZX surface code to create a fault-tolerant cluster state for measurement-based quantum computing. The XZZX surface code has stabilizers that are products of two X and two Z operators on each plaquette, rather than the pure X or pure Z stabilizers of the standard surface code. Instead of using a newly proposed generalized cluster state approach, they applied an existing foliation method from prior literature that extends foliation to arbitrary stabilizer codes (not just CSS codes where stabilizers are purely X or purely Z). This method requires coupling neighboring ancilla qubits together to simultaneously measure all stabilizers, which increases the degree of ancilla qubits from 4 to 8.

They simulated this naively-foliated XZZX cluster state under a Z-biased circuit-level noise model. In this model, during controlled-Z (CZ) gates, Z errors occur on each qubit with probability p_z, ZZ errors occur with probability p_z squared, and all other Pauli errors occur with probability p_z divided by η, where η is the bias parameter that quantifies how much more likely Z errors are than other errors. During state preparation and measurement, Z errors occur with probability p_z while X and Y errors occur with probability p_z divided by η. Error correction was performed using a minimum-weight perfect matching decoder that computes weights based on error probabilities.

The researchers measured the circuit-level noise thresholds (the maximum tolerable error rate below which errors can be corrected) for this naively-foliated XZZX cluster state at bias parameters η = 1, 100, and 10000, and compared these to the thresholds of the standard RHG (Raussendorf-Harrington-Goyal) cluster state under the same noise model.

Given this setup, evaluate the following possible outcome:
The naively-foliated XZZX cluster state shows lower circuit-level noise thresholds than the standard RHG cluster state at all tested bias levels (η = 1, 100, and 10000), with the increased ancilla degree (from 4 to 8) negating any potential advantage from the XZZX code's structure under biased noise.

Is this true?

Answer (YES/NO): YES